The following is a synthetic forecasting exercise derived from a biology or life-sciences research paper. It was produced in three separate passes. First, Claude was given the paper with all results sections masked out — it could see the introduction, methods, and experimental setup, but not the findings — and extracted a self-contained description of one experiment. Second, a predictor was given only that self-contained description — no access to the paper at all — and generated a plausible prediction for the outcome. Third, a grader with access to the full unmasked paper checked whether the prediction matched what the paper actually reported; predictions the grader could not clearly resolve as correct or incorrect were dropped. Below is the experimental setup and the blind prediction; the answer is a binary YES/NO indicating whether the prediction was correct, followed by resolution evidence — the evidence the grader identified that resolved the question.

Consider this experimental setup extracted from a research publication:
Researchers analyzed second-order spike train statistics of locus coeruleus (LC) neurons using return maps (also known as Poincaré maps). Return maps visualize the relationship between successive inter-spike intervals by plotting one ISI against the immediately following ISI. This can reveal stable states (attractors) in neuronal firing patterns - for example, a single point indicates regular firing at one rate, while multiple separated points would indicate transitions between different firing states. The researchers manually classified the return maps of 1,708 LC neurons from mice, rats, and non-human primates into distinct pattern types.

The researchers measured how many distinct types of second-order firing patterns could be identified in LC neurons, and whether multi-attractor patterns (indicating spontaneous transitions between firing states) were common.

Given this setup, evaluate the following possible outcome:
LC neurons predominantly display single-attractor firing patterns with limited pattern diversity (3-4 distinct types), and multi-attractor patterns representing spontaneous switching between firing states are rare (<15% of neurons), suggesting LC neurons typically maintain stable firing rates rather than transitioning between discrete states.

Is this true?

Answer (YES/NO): NO